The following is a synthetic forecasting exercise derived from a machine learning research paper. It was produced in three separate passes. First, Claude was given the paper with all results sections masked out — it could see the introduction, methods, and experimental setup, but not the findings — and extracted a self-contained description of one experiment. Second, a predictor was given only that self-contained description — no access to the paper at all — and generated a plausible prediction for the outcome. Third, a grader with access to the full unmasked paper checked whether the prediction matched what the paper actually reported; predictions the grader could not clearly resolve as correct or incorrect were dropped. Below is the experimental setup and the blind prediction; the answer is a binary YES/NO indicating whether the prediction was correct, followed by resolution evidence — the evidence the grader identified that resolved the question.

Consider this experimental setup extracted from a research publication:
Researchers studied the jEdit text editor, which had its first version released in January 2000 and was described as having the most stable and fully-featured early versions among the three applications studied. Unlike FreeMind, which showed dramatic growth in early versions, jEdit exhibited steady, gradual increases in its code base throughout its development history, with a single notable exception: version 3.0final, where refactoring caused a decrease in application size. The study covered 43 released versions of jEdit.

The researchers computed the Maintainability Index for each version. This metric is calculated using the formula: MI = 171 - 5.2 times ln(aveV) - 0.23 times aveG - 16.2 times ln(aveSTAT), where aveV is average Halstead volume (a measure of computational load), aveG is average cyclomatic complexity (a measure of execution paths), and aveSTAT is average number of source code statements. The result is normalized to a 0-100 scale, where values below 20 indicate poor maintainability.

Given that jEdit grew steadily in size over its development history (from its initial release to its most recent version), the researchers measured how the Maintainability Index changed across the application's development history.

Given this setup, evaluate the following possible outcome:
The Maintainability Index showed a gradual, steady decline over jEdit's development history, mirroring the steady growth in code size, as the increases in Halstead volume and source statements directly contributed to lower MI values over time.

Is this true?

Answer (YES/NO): NO